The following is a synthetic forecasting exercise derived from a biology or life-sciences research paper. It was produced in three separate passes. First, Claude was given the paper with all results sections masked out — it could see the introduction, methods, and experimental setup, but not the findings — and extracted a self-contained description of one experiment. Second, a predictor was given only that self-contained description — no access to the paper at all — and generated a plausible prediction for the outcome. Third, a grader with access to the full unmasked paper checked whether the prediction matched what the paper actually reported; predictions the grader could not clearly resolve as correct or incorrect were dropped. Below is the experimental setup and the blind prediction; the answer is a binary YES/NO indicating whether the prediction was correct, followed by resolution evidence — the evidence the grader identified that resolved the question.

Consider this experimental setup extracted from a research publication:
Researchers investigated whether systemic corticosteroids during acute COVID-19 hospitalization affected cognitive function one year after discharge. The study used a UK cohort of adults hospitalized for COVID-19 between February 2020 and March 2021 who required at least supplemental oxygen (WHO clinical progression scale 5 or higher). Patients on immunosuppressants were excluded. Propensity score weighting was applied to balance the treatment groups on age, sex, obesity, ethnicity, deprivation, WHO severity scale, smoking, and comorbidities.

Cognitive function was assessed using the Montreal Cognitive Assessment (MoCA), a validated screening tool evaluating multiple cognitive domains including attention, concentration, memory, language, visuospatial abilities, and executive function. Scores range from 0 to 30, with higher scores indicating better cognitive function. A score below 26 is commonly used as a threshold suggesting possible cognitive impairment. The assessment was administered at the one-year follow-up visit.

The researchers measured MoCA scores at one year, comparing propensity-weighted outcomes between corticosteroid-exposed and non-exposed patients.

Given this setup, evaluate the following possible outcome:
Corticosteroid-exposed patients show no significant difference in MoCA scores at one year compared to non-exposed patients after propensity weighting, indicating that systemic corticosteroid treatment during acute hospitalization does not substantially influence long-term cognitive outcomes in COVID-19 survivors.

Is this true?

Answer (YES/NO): YES